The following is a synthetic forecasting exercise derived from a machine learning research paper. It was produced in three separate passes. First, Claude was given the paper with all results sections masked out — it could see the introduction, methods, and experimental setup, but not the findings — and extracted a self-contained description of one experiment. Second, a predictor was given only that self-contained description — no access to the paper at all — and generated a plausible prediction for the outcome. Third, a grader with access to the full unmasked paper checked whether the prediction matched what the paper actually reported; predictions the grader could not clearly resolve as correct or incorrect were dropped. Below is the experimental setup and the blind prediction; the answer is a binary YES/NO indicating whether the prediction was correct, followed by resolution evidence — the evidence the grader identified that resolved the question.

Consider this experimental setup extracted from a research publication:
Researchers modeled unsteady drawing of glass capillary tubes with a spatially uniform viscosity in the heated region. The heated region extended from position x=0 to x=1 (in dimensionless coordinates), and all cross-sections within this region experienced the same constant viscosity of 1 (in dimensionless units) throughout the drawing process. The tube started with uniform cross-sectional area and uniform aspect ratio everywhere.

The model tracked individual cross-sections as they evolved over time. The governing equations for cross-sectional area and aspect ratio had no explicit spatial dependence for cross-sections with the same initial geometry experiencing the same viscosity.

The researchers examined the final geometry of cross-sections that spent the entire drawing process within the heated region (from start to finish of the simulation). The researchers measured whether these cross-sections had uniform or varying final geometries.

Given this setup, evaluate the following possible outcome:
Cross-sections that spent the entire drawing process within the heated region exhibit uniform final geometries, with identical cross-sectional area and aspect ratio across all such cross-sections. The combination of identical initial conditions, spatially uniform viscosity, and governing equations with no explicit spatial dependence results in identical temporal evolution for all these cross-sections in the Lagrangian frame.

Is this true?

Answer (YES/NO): YES